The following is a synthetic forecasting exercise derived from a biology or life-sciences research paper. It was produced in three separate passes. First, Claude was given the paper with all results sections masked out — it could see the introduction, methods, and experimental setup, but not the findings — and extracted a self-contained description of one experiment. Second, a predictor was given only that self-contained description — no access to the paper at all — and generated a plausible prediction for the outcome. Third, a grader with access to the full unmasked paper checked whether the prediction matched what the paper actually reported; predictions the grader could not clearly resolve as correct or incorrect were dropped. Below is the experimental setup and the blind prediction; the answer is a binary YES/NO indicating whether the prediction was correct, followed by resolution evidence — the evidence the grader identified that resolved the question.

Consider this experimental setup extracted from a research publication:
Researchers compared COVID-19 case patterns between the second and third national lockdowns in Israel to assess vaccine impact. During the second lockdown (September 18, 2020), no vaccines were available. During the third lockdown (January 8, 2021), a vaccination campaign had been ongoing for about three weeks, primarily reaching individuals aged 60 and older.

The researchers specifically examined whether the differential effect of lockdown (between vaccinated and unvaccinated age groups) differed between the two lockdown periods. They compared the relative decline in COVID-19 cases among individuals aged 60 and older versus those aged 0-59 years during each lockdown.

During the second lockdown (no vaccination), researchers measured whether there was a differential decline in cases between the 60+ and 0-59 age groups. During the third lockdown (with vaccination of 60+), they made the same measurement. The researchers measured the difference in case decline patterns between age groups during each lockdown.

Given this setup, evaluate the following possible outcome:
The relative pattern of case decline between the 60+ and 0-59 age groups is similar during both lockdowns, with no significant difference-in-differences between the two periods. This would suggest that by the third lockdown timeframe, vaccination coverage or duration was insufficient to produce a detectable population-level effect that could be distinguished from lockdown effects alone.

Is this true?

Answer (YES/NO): NO